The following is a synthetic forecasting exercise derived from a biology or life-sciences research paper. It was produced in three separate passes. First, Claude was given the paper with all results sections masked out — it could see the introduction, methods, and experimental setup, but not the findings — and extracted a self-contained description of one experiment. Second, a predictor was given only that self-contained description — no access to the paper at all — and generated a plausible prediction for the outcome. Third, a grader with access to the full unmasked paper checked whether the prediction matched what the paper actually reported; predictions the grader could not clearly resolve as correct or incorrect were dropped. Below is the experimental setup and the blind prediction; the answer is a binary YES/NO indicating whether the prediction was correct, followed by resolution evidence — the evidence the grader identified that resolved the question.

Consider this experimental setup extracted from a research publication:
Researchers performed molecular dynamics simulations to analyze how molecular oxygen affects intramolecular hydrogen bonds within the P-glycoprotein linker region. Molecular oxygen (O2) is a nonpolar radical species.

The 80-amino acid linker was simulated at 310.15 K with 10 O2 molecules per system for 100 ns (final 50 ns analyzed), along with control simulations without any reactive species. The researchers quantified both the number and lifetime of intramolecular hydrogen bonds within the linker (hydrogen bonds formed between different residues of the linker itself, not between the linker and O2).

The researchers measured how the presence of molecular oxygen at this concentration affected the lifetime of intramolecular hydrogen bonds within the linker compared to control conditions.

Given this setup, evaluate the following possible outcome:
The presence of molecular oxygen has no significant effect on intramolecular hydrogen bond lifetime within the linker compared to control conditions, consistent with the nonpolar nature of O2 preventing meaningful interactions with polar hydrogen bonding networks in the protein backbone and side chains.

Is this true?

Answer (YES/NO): NO